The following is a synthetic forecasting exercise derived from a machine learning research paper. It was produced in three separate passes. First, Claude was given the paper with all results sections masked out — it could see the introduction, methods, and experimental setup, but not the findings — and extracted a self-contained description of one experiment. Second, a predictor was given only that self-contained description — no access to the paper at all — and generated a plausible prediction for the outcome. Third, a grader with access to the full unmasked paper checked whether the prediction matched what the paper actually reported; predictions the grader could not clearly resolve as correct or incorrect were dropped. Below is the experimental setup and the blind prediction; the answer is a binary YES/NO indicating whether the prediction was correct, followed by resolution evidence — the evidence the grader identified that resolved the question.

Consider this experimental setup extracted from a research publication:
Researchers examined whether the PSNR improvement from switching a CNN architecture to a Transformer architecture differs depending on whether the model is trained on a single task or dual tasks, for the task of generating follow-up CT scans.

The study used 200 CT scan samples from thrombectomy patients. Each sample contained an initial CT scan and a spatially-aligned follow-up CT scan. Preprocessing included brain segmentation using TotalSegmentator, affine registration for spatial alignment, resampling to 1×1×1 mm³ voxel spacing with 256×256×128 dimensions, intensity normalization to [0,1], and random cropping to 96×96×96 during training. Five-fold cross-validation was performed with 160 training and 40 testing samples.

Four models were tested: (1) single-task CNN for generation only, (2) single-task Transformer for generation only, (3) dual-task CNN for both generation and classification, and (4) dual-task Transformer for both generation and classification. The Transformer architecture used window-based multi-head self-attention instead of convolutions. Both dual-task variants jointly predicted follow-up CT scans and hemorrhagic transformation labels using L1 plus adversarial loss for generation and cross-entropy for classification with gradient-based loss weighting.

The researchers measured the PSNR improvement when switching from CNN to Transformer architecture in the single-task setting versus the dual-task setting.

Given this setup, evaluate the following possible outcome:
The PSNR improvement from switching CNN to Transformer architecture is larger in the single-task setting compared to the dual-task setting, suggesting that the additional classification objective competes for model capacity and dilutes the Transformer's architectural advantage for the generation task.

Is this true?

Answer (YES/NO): YES